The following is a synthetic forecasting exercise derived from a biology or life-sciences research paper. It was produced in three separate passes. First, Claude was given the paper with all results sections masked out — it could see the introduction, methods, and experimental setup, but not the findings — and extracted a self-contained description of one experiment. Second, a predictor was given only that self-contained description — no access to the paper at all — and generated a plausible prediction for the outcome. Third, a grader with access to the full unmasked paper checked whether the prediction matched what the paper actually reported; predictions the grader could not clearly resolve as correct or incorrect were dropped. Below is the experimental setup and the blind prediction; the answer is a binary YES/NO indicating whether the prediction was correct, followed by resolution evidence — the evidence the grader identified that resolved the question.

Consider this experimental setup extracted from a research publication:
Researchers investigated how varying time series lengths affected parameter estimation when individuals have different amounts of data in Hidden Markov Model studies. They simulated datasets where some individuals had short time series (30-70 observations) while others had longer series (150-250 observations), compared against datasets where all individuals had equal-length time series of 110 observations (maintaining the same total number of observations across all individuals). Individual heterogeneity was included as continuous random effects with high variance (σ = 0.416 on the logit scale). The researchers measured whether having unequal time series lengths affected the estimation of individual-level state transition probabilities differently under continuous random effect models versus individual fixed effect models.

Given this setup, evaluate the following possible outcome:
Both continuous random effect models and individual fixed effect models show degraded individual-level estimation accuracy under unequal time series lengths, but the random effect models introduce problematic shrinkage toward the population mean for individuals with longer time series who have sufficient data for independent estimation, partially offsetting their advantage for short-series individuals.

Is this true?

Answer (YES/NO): NO